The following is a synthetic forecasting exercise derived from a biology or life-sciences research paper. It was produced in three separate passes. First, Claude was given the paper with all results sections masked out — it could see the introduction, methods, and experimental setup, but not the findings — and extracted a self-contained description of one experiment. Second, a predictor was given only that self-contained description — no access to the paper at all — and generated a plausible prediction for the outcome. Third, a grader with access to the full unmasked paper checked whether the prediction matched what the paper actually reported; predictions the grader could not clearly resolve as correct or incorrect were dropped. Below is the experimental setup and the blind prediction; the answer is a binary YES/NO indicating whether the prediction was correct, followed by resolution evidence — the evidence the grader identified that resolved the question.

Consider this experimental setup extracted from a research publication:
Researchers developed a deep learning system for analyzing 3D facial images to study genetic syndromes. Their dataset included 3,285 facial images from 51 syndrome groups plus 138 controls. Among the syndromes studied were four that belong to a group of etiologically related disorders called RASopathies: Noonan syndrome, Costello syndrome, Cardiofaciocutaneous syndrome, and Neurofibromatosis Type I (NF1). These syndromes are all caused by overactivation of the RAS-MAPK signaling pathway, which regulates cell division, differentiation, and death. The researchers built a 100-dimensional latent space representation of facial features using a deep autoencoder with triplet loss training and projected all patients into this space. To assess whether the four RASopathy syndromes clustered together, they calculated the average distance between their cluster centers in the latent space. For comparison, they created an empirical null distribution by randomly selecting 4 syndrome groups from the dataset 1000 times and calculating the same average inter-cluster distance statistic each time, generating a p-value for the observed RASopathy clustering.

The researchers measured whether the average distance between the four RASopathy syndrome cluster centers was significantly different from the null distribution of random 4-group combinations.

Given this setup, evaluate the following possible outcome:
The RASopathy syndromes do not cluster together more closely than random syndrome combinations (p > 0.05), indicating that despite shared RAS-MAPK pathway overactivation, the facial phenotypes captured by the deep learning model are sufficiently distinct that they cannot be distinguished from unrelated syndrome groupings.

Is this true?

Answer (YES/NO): NO